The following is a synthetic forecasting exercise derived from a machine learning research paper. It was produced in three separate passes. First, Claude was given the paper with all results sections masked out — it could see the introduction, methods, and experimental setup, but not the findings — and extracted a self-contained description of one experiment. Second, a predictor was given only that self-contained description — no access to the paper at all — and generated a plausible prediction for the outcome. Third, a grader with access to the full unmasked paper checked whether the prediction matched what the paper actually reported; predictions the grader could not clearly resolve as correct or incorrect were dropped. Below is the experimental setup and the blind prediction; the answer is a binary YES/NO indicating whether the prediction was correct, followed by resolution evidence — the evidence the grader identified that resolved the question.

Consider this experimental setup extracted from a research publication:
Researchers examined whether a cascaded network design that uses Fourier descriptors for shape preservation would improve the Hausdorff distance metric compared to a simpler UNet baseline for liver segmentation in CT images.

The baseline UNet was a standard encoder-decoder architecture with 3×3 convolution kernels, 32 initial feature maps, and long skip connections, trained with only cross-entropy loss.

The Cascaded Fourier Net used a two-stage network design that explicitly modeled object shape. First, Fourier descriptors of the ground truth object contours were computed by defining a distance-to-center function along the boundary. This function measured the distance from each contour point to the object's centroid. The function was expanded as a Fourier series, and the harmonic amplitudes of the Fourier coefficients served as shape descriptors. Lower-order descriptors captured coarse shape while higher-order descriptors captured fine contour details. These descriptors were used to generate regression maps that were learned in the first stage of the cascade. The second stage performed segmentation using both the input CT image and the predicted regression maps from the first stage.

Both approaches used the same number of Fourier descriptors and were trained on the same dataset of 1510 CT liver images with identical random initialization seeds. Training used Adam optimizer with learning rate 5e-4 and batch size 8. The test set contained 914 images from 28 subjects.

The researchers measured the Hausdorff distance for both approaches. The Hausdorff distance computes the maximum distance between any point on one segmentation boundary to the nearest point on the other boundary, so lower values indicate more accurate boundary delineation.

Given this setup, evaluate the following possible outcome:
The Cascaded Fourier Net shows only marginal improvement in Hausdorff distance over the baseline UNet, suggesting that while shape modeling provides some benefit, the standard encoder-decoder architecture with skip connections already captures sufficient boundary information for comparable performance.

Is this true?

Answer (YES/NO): NO